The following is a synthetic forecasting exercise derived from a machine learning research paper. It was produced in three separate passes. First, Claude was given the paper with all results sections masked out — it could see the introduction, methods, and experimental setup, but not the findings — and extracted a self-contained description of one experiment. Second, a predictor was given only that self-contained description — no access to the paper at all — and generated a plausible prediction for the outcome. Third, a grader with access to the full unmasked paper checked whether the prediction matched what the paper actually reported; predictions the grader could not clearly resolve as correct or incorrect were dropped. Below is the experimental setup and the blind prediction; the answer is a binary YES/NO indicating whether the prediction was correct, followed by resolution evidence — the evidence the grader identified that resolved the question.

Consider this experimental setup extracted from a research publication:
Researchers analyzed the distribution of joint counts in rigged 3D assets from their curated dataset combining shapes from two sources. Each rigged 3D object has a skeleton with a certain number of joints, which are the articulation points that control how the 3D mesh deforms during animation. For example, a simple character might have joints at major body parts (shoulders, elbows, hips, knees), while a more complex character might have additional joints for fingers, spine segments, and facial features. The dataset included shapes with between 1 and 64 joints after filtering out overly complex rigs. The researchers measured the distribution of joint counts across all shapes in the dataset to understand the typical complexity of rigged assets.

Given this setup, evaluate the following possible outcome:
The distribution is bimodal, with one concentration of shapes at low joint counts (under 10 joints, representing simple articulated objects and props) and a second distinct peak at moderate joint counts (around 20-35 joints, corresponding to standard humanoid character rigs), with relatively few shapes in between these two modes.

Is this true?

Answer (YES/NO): NO